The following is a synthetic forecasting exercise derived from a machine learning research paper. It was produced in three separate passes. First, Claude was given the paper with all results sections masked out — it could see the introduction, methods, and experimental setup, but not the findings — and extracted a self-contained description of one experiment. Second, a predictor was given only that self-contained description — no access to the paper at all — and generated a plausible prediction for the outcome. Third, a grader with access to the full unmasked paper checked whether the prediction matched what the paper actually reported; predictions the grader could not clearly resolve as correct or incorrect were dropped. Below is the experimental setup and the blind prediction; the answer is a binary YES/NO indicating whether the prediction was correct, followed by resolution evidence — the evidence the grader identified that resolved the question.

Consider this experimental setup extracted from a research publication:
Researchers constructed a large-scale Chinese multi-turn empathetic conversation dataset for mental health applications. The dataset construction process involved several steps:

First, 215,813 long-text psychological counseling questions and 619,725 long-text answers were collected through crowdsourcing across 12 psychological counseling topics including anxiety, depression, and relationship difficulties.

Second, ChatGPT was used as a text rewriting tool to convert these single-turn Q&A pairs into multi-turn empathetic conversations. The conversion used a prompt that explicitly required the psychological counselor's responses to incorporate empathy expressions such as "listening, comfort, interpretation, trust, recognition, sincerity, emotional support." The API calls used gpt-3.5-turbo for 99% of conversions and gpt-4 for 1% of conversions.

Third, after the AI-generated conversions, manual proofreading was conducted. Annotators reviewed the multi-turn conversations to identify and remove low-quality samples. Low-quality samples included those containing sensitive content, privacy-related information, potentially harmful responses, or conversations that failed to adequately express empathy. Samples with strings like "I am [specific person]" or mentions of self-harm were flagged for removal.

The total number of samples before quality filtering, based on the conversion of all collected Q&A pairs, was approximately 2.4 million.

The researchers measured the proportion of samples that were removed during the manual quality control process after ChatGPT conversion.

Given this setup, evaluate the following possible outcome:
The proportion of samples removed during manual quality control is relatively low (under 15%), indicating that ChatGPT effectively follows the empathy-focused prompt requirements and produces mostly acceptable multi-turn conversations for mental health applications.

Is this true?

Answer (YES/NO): YES